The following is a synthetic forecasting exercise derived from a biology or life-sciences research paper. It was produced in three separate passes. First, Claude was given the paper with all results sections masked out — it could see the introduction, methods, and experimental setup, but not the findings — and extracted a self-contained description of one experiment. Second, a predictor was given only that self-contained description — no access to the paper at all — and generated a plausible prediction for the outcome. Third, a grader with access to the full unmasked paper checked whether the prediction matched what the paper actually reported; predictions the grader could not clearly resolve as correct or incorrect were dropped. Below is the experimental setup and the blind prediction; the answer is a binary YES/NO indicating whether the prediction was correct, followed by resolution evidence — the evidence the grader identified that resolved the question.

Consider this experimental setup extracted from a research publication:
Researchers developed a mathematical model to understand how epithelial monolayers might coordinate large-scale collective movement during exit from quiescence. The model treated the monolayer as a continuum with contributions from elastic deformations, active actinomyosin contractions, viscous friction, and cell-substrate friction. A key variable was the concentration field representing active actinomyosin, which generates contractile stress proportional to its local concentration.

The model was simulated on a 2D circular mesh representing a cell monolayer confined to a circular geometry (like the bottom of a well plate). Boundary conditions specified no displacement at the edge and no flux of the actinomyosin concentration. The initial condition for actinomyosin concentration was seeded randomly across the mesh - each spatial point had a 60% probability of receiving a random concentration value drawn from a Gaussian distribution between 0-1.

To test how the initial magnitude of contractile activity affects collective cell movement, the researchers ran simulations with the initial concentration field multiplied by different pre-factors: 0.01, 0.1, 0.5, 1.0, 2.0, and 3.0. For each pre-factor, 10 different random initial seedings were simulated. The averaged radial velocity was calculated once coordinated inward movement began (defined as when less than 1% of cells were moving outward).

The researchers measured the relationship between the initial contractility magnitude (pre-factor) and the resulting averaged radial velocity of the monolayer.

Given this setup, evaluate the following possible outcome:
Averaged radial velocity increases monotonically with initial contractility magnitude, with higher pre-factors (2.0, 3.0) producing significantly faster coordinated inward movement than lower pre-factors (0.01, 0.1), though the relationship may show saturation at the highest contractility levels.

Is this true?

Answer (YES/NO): YES